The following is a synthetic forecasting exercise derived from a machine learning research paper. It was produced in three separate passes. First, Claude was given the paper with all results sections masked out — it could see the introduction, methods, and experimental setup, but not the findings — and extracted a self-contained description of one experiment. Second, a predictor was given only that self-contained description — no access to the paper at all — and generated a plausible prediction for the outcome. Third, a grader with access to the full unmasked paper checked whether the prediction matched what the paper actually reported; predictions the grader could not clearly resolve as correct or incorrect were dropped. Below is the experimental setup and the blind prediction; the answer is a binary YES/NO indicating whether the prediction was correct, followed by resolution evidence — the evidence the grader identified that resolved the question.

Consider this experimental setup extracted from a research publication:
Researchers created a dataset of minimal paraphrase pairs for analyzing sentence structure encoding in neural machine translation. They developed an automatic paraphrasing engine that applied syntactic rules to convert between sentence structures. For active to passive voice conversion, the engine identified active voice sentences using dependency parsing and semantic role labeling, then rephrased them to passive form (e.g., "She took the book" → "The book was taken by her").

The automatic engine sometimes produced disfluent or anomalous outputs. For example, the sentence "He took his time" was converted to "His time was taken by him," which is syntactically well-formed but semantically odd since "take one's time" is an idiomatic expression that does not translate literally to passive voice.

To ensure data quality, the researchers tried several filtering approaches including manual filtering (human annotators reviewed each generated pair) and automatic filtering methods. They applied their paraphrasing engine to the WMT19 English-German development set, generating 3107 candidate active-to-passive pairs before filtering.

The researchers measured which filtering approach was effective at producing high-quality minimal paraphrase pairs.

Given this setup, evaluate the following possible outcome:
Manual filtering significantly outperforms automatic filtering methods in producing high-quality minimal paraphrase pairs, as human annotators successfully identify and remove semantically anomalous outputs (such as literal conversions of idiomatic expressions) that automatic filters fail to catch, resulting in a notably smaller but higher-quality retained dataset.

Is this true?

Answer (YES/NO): YES